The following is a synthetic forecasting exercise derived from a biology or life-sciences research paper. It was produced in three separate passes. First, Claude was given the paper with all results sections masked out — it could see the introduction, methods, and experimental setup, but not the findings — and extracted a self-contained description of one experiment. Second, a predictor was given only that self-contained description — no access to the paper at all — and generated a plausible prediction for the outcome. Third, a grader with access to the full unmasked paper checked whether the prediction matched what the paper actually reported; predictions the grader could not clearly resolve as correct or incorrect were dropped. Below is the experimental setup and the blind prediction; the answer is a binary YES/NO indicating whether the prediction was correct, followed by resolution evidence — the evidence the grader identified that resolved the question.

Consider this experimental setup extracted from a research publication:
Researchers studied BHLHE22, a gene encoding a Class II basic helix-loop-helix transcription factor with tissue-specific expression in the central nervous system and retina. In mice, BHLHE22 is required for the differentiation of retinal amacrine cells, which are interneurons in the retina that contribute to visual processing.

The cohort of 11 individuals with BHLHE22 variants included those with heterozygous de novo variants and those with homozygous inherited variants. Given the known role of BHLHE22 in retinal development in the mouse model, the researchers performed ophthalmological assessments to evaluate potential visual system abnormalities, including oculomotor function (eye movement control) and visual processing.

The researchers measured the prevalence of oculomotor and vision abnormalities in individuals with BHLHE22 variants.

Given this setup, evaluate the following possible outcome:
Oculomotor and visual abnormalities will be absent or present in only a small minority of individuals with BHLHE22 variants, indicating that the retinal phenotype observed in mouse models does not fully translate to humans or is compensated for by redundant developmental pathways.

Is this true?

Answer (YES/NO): NO